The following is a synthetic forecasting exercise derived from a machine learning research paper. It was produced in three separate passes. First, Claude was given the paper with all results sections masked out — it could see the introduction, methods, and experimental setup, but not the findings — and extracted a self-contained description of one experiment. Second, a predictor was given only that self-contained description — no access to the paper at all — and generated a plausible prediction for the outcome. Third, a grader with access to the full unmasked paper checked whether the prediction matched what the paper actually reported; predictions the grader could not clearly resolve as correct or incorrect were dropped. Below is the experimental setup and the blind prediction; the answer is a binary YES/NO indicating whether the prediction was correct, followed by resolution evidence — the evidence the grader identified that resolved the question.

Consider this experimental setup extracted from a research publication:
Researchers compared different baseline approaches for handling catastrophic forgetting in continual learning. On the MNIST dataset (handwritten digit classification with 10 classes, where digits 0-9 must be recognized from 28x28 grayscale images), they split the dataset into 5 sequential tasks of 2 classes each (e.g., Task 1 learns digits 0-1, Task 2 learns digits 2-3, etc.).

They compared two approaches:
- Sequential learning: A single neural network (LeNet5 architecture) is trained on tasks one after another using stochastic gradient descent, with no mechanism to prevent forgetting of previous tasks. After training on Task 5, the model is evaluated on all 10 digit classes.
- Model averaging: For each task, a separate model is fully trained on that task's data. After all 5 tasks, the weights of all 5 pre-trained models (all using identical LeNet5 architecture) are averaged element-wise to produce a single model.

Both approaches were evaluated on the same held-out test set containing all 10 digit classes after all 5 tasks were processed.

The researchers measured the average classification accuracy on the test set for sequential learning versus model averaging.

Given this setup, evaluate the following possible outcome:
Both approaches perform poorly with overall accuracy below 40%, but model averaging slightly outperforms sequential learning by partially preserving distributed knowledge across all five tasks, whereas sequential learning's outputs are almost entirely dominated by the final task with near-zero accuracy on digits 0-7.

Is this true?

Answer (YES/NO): NO